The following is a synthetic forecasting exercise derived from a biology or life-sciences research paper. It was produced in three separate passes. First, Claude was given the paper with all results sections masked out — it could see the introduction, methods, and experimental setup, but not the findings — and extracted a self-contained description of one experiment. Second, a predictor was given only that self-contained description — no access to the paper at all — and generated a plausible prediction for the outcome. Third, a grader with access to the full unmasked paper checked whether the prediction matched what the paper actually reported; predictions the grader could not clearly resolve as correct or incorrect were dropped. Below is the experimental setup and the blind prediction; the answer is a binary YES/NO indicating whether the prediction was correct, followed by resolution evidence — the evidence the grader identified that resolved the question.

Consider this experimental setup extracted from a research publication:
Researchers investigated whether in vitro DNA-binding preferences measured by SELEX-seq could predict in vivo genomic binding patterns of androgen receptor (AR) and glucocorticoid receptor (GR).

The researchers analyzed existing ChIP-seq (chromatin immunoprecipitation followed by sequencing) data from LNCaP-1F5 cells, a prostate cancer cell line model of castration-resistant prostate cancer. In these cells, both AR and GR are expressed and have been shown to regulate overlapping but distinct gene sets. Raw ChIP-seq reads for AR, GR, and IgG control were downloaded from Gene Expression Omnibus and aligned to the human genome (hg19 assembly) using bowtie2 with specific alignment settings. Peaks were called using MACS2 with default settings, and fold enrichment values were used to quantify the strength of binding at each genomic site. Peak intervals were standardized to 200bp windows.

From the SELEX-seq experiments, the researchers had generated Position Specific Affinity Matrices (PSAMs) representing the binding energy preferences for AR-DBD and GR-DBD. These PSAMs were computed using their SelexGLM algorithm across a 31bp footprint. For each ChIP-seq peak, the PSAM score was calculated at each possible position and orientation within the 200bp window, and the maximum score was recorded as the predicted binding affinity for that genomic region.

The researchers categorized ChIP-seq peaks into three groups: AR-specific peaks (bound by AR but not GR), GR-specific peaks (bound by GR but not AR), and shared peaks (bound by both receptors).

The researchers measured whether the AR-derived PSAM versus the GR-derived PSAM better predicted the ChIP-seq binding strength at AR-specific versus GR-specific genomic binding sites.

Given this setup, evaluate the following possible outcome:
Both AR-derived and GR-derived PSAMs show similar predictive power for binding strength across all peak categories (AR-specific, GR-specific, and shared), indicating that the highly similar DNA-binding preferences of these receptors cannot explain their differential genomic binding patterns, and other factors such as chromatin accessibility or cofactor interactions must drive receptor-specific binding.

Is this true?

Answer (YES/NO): NO